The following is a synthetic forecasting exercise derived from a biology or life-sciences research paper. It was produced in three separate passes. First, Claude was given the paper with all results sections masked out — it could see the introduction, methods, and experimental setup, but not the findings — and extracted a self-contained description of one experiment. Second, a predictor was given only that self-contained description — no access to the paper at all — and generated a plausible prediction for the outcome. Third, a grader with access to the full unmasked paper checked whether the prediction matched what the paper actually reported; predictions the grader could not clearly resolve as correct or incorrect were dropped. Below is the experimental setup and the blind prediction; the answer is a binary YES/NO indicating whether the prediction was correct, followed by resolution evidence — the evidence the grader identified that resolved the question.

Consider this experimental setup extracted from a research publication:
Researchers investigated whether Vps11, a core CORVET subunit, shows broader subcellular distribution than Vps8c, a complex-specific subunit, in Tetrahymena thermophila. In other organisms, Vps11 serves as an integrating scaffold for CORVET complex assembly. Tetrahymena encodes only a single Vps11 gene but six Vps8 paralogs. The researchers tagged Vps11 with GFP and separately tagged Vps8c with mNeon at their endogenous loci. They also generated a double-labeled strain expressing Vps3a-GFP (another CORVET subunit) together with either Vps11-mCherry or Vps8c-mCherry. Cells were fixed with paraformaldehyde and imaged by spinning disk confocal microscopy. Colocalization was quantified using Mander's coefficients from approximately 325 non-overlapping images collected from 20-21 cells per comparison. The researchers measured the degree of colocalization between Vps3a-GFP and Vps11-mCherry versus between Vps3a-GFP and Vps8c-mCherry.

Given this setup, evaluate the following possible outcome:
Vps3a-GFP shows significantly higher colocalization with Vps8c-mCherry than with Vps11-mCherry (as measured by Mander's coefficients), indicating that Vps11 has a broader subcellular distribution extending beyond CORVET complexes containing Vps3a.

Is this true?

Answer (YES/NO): NO